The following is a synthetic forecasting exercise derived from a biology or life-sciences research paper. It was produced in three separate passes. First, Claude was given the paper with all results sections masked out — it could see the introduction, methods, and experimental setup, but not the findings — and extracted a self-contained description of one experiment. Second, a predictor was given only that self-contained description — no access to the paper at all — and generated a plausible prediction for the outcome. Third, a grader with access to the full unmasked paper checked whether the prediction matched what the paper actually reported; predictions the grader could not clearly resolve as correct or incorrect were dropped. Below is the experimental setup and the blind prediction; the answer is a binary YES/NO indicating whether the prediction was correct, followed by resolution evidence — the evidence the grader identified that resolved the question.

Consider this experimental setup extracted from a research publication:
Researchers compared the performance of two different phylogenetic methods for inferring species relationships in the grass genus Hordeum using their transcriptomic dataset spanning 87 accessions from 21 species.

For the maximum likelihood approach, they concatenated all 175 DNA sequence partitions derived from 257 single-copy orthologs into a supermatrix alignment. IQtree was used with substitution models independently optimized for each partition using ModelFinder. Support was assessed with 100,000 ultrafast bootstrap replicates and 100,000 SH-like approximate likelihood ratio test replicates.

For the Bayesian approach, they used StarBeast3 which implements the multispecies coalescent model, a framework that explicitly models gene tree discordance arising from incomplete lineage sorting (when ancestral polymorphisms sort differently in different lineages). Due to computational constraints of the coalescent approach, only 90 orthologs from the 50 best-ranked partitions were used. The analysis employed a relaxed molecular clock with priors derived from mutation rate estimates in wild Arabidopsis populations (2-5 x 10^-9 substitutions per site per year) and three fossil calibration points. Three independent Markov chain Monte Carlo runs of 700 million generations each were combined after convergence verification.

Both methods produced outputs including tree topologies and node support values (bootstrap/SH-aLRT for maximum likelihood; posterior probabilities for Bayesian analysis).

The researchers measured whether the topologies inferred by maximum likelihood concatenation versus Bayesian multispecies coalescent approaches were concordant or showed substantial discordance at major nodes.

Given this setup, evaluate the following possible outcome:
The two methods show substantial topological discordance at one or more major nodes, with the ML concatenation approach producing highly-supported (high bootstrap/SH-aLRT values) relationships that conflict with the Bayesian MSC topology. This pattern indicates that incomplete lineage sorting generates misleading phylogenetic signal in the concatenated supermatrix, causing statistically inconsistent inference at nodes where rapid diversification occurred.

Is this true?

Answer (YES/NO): NO